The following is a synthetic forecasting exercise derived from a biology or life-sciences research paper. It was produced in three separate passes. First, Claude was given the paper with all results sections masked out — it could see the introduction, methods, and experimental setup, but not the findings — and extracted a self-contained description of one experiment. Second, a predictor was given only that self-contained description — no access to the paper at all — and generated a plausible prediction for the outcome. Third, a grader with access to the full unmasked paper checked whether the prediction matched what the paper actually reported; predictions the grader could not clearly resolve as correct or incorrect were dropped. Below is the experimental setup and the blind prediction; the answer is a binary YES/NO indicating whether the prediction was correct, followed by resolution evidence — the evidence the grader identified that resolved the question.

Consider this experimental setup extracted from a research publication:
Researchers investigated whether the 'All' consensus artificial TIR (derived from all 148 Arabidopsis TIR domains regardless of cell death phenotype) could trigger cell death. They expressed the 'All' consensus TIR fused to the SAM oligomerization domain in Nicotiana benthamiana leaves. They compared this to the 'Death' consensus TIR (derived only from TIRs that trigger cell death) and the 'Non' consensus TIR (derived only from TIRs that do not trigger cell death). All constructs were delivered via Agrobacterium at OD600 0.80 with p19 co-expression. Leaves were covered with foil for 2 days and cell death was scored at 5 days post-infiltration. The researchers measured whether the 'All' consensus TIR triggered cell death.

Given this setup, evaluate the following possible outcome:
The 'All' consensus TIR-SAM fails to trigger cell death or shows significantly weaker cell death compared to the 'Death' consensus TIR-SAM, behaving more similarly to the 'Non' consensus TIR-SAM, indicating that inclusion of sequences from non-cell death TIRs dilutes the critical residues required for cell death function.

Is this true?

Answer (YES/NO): NO